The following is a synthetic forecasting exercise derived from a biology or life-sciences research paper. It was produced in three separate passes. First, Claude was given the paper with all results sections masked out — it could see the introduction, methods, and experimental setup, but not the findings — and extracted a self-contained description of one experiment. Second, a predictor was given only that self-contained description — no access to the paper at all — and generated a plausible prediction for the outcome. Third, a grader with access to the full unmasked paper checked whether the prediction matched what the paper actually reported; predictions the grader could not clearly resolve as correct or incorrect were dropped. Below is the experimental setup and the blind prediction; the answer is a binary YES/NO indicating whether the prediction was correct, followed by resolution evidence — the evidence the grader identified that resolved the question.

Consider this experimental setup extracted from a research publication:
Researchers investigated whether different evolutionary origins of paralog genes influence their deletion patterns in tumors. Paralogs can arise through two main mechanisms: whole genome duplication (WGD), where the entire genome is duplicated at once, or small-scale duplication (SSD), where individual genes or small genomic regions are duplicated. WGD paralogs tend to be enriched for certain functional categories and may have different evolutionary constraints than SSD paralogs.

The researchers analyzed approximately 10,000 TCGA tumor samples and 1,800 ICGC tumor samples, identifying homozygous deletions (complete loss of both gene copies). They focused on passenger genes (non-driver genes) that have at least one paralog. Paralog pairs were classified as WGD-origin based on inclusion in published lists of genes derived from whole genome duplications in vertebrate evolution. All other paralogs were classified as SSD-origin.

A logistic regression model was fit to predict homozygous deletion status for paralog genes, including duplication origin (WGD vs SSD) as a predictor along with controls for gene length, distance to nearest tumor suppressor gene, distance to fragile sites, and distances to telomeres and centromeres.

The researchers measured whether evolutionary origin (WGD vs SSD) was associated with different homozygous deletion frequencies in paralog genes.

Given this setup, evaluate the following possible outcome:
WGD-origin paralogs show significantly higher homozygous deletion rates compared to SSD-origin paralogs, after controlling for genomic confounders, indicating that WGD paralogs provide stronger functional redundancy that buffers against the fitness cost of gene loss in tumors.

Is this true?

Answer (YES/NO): NO